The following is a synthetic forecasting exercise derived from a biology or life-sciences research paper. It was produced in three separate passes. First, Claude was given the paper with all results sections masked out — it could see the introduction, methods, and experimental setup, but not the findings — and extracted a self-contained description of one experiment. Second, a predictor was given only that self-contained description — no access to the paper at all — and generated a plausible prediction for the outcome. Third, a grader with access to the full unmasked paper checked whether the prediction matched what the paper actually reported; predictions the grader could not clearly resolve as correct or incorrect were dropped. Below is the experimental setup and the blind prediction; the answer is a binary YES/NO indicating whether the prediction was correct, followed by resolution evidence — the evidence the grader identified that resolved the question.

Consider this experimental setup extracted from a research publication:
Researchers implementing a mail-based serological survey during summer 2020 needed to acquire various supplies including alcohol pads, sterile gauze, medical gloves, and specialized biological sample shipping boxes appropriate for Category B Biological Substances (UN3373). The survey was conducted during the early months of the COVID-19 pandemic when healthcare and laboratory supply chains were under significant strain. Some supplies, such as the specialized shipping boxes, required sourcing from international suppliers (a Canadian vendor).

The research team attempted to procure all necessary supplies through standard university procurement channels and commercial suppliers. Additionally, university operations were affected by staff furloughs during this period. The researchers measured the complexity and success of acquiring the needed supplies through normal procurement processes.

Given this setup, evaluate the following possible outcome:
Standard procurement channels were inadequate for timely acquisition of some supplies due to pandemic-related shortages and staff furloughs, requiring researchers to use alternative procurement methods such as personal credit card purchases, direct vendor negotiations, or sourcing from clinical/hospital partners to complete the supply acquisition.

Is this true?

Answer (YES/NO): YES